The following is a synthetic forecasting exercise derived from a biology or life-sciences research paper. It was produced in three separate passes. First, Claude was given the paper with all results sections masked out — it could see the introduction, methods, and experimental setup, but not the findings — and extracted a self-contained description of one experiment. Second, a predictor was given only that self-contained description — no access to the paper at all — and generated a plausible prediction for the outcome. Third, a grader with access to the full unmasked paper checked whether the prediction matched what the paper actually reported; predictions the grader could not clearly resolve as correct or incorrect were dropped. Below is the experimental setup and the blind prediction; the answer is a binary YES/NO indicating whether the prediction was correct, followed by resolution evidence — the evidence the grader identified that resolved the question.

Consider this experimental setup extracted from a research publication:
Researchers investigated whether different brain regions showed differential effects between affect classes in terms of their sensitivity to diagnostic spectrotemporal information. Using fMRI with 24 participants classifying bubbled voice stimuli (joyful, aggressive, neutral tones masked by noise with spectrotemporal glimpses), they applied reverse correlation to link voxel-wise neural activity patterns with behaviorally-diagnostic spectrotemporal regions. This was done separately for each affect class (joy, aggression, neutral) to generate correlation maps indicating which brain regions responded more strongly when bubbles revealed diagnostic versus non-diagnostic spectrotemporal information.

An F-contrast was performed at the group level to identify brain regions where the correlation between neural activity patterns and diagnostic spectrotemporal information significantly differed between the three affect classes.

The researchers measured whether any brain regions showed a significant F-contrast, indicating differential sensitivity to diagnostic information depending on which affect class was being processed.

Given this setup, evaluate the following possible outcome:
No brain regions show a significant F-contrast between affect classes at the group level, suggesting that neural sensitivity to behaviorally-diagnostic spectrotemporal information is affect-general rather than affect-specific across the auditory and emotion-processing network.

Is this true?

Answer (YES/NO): NO